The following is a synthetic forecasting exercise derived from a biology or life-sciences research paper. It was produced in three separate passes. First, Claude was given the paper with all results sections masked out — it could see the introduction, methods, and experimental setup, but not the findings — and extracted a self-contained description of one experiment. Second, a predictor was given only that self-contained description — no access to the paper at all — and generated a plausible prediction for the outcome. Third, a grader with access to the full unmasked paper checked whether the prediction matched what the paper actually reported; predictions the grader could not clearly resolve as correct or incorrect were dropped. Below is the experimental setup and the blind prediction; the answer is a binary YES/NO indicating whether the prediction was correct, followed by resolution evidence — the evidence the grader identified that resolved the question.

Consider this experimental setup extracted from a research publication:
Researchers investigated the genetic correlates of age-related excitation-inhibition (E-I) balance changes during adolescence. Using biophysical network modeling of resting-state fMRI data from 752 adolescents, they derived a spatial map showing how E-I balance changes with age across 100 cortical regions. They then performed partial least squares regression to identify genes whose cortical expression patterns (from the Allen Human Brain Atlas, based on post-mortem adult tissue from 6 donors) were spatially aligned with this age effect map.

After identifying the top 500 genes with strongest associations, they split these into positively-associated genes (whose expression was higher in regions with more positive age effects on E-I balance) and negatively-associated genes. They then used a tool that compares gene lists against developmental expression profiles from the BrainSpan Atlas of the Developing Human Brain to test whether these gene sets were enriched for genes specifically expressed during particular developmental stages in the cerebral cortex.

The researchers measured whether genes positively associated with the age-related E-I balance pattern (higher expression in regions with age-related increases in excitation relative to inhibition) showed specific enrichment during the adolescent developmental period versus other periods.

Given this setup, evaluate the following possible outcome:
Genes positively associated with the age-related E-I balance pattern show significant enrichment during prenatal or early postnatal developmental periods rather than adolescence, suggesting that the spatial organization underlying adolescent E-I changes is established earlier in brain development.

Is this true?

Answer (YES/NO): NO